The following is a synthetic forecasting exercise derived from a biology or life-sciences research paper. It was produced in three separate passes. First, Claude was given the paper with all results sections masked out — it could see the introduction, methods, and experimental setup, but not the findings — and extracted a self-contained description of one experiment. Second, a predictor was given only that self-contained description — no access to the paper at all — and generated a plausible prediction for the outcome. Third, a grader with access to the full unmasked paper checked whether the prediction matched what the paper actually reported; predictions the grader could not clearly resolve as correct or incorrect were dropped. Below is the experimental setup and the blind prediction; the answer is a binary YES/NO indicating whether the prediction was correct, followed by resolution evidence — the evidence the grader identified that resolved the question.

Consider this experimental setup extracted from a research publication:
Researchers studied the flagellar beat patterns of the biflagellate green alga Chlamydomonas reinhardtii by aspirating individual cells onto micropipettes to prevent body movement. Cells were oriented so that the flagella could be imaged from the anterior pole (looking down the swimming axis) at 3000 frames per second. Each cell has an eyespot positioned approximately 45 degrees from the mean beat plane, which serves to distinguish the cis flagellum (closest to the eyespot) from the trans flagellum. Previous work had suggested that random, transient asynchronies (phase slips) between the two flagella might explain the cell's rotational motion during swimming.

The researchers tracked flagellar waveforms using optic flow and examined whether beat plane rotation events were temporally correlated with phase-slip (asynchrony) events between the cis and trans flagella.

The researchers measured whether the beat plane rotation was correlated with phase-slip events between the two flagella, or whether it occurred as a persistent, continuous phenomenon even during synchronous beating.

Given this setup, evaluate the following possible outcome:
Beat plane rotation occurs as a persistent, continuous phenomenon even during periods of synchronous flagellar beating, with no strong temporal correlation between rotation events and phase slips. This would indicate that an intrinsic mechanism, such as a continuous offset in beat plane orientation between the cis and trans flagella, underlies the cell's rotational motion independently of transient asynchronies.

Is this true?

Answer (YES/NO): YES